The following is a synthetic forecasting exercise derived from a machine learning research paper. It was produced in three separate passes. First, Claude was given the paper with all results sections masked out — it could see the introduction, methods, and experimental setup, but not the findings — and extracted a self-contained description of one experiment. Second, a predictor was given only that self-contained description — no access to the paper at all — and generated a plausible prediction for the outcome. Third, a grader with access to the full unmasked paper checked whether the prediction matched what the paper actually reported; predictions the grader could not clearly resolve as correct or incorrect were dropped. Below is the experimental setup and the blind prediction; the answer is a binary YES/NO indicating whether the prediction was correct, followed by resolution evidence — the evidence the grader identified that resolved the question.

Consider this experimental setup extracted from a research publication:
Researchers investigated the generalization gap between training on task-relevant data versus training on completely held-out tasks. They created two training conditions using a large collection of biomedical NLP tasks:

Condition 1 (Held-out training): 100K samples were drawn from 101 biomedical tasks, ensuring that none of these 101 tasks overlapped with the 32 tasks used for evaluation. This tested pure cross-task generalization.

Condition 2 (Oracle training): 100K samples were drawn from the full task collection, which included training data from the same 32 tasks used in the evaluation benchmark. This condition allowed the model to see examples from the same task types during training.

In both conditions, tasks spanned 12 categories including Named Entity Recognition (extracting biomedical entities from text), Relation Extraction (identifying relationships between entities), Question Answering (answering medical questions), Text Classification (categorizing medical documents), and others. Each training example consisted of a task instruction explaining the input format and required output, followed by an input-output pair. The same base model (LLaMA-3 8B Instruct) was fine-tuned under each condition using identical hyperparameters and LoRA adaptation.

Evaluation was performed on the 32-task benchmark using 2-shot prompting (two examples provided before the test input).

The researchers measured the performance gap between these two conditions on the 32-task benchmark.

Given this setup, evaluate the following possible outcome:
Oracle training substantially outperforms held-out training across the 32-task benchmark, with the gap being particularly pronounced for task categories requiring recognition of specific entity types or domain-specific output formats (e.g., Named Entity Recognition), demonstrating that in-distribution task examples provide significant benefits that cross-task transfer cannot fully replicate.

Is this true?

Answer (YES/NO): YES